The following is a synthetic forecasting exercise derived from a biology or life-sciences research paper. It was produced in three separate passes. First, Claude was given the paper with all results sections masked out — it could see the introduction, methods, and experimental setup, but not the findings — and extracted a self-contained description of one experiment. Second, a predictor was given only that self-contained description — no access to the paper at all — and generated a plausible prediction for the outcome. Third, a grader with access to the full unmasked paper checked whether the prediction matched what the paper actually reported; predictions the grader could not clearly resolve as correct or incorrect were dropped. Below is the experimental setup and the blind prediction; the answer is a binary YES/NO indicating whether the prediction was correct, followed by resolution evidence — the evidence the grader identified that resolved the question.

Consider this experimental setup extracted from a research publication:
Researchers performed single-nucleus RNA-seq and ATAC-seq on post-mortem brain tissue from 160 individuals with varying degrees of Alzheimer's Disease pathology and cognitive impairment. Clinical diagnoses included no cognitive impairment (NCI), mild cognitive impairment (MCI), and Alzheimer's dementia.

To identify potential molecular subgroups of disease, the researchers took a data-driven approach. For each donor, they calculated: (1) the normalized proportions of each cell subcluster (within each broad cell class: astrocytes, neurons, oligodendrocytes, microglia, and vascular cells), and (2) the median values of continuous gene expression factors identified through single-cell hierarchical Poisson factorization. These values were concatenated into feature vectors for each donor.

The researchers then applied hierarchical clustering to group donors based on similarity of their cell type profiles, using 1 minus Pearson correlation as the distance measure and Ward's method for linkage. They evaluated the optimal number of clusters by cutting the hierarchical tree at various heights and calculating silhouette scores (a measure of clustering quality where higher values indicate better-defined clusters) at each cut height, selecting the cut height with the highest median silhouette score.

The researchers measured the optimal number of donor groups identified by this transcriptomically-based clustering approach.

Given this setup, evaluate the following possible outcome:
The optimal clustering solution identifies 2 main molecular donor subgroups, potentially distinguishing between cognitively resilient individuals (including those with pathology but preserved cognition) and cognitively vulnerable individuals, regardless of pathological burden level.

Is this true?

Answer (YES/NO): NO